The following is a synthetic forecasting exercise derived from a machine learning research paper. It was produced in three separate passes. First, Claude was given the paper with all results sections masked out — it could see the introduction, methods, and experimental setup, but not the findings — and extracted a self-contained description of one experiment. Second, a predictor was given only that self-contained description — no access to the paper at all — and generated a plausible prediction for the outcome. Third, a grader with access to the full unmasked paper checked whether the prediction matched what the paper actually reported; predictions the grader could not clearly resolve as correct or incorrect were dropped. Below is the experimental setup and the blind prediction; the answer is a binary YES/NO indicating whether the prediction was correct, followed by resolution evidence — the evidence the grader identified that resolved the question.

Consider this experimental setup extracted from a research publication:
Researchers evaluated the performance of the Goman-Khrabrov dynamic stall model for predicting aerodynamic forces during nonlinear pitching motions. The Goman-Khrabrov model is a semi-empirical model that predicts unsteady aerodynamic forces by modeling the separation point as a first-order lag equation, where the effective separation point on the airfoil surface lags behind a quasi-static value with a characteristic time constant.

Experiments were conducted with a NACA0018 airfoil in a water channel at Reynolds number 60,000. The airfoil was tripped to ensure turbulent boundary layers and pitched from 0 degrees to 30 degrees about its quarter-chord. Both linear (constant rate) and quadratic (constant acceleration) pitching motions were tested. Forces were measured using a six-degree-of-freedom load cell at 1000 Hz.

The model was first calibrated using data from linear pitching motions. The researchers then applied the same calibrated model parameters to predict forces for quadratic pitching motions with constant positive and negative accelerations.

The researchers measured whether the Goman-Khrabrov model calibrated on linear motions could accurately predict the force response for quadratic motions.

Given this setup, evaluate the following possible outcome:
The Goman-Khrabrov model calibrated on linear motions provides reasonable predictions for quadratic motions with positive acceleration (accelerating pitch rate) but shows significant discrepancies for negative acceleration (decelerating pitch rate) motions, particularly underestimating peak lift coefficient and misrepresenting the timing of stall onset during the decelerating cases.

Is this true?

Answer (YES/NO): NO